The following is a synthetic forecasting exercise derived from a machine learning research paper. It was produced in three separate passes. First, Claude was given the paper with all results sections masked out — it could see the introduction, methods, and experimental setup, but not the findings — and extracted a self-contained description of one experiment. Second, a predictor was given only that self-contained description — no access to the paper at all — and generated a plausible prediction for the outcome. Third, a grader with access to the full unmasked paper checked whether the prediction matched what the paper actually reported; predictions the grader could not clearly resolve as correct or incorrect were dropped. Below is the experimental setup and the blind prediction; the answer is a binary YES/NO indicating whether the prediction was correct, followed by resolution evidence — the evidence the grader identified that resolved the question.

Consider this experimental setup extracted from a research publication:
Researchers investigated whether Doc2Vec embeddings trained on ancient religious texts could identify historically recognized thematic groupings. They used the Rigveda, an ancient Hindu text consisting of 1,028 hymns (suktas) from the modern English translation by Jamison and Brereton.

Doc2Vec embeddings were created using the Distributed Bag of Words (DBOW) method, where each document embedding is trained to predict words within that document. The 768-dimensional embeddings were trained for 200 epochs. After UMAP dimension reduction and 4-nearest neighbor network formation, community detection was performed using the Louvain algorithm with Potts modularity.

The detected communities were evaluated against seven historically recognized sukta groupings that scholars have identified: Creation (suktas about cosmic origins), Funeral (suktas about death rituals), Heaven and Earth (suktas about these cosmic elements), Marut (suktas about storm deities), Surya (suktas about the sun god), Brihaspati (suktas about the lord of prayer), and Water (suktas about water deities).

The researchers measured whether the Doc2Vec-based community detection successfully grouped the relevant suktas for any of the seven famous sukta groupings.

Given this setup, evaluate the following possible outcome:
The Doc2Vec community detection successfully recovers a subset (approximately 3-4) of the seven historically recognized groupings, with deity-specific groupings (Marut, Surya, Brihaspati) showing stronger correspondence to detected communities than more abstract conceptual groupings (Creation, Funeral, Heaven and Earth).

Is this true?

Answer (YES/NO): NO